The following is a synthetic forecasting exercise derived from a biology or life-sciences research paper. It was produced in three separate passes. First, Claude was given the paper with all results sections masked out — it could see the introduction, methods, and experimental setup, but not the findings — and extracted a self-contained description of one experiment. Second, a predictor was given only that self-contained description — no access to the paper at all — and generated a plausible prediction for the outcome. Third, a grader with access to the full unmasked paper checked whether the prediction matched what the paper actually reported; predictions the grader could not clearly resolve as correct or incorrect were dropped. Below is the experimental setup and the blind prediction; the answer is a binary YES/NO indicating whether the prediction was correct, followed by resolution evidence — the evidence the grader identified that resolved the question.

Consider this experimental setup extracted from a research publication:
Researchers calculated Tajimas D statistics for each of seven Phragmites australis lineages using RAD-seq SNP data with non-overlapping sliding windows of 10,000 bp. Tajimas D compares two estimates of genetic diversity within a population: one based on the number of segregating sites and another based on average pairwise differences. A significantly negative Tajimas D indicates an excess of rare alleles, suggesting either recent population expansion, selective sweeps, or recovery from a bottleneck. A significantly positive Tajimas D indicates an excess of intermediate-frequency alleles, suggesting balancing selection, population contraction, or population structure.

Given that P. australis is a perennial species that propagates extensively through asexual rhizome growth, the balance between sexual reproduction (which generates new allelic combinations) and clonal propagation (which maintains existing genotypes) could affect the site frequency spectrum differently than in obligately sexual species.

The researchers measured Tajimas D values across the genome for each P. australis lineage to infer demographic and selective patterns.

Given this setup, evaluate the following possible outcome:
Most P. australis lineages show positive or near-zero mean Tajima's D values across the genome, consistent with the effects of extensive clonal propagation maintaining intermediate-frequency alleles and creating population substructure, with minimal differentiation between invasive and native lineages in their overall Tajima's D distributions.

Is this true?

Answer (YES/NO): YES